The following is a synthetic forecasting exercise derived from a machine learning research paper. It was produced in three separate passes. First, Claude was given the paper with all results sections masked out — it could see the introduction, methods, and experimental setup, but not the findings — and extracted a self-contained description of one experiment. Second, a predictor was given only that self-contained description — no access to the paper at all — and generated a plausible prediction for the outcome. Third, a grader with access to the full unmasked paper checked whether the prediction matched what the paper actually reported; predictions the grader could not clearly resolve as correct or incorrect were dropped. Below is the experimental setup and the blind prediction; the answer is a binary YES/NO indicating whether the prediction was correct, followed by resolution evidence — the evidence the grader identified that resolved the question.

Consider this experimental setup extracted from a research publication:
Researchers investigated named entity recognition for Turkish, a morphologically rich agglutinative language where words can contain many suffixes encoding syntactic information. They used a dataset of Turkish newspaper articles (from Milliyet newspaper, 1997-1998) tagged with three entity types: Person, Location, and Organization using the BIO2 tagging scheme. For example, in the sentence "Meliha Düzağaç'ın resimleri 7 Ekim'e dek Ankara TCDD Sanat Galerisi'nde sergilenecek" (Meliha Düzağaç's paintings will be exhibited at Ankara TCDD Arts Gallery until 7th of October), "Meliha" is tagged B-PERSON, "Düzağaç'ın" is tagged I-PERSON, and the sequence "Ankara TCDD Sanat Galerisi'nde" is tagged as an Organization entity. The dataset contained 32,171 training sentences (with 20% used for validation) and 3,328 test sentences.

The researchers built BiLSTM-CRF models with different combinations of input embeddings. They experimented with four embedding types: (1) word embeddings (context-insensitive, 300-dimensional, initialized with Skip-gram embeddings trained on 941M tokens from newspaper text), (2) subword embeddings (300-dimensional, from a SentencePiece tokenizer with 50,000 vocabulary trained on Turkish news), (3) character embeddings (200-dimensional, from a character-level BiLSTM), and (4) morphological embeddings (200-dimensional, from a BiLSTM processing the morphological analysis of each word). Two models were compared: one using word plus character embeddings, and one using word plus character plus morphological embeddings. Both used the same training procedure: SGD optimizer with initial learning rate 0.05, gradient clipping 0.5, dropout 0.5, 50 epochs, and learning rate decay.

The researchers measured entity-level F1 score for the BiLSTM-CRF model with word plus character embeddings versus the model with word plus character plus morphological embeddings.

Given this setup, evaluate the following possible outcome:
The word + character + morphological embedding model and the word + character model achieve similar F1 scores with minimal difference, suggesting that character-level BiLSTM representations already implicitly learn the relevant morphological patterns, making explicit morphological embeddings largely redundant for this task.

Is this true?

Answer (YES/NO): YES